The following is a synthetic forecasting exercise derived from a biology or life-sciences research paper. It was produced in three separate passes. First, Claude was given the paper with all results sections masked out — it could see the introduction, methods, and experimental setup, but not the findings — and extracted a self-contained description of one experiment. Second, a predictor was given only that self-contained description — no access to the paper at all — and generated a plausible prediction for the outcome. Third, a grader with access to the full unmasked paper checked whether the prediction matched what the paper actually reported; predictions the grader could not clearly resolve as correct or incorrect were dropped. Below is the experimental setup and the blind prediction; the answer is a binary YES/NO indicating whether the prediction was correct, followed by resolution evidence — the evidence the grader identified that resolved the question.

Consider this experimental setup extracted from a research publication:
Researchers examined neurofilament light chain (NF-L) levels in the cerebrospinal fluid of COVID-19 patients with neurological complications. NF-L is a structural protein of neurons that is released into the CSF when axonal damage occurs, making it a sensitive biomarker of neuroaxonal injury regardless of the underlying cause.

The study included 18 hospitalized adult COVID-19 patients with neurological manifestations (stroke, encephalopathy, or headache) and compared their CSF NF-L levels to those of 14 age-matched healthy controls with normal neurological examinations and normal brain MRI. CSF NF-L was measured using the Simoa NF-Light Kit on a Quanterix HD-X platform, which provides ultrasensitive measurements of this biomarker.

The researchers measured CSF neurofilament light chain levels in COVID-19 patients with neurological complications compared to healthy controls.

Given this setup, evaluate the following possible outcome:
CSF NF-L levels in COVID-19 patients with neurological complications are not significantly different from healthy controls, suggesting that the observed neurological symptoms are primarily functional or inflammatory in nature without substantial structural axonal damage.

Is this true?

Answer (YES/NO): NO